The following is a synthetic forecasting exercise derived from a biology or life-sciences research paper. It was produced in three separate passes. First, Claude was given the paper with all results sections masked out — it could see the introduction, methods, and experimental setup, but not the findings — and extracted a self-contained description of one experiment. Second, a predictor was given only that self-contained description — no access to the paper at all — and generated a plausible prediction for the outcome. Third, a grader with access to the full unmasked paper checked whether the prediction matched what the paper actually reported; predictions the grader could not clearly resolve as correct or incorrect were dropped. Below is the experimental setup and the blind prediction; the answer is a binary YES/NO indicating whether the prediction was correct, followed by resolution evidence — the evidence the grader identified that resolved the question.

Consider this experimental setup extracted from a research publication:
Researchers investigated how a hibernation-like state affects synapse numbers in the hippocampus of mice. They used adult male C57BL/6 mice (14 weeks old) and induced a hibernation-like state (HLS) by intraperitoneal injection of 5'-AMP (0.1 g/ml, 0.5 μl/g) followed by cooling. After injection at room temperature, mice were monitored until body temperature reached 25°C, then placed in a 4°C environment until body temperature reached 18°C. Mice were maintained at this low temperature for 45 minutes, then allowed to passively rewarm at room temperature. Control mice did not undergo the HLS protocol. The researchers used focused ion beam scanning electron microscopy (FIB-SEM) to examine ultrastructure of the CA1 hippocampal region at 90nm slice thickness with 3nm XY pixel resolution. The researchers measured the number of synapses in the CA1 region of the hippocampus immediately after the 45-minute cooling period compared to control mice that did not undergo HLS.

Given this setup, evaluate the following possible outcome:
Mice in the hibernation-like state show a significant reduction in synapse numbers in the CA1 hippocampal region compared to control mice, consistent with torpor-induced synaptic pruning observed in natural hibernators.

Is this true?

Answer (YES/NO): YES